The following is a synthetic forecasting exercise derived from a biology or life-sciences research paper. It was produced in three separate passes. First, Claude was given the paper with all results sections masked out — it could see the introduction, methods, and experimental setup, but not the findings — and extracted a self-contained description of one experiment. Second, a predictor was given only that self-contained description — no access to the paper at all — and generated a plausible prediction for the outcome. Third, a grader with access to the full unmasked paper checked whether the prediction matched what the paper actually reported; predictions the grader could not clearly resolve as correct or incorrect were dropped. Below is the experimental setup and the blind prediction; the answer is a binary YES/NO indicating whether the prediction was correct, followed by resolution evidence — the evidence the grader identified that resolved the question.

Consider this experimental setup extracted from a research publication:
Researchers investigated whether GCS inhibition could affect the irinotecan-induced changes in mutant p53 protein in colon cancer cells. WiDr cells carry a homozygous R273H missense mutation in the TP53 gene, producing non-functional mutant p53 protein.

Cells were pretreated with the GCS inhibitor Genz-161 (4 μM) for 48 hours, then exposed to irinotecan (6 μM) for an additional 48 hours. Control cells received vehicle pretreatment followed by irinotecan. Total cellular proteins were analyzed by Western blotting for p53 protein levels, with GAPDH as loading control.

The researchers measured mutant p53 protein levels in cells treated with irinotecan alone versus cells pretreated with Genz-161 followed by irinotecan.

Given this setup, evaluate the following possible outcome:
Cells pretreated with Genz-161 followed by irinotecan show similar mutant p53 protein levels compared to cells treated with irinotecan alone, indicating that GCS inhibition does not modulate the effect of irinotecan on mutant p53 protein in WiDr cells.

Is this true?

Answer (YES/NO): NO